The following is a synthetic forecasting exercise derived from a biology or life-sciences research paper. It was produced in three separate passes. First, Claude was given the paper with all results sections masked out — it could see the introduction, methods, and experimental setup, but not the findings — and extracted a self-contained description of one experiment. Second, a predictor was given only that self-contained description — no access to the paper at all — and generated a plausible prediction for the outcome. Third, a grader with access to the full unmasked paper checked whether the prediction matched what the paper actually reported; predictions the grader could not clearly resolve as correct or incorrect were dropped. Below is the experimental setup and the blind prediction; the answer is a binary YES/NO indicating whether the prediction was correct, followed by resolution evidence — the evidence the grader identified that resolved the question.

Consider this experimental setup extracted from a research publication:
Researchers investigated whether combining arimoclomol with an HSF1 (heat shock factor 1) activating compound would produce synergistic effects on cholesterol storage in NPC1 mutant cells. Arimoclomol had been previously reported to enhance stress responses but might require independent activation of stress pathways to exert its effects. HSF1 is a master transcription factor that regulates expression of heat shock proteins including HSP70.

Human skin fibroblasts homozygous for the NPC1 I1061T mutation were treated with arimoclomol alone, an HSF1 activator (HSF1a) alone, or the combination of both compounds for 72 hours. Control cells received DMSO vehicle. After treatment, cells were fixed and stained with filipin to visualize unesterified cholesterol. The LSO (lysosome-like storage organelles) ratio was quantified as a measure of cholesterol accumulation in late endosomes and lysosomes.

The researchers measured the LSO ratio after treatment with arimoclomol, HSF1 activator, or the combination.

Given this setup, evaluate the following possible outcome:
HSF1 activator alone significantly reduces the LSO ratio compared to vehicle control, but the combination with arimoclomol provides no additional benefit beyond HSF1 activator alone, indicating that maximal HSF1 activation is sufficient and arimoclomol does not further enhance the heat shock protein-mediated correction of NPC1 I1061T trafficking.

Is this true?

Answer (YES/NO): NO